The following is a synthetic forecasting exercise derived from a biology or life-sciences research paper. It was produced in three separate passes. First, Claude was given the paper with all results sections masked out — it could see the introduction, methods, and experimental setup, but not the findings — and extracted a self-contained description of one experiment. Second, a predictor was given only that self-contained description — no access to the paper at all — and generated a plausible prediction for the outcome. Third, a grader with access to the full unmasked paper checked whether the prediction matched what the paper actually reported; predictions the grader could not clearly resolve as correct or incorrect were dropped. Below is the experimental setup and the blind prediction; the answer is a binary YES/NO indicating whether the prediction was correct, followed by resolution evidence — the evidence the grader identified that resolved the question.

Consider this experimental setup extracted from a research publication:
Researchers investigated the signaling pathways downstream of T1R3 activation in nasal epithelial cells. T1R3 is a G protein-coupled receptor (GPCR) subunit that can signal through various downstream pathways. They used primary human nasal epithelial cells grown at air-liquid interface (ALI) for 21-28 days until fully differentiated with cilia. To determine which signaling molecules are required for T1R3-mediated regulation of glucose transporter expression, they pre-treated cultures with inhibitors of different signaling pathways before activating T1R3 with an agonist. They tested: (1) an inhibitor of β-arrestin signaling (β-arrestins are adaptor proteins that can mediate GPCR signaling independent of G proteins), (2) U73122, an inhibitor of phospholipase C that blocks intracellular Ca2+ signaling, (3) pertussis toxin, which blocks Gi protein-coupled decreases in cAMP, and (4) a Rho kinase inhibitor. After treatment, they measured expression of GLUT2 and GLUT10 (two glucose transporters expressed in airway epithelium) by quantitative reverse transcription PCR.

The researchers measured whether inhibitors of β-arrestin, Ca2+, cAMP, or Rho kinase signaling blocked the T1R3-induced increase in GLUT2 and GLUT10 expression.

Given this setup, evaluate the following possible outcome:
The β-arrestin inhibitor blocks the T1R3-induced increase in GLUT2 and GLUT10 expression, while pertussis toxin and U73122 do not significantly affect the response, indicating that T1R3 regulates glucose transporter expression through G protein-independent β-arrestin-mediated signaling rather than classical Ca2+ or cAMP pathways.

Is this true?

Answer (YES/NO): YES